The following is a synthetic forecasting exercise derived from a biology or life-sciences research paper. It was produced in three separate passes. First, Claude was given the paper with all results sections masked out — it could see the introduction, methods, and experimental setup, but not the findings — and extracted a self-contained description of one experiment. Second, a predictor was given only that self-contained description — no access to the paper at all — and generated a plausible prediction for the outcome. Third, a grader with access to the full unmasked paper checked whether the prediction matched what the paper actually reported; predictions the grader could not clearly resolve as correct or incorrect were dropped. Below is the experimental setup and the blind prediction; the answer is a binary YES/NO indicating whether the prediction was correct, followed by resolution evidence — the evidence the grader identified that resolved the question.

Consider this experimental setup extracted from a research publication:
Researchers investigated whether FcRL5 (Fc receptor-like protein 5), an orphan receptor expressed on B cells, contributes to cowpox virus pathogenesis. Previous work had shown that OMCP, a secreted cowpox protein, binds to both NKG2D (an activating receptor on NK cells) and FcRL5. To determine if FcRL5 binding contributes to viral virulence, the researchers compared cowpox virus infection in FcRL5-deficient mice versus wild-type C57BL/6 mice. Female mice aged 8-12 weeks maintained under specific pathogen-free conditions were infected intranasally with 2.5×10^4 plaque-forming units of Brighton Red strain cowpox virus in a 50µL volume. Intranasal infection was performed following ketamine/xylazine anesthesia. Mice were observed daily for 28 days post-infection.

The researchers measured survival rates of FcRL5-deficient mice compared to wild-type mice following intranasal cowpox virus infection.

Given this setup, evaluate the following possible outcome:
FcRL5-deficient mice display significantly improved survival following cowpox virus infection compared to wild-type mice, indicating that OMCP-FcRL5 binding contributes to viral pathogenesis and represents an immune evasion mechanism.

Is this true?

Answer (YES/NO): NO